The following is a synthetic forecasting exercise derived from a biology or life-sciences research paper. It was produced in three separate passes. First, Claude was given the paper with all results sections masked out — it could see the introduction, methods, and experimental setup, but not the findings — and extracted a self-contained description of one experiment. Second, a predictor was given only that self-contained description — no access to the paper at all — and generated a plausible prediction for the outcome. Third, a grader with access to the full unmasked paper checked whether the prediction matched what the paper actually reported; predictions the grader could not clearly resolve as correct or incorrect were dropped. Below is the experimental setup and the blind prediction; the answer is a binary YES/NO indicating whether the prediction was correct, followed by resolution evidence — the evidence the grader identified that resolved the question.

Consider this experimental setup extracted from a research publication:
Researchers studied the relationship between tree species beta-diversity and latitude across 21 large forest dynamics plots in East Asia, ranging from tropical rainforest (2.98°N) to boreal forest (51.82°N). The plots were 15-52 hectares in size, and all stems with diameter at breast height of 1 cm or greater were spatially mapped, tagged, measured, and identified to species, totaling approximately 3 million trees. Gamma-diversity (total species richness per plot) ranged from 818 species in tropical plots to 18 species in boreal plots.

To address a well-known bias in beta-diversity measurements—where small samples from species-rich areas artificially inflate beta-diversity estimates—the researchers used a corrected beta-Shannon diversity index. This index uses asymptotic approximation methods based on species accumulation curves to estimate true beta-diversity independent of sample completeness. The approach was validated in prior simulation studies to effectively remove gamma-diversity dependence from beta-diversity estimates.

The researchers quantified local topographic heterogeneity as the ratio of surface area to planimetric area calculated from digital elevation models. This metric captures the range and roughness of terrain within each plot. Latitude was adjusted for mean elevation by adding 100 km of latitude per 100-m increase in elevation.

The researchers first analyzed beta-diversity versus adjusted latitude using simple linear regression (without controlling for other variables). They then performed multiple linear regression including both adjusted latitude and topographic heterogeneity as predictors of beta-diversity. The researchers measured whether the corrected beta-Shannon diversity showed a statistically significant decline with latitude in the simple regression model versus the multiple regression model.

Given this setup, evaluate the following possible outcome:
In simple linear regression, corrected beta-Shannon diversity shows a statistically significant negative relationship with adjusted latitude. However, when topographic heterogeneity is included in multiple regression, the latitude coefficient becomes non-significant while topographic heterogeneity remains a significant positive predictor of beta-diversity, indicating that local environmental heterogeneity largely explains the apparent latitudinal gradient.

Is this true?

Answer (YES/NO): NO